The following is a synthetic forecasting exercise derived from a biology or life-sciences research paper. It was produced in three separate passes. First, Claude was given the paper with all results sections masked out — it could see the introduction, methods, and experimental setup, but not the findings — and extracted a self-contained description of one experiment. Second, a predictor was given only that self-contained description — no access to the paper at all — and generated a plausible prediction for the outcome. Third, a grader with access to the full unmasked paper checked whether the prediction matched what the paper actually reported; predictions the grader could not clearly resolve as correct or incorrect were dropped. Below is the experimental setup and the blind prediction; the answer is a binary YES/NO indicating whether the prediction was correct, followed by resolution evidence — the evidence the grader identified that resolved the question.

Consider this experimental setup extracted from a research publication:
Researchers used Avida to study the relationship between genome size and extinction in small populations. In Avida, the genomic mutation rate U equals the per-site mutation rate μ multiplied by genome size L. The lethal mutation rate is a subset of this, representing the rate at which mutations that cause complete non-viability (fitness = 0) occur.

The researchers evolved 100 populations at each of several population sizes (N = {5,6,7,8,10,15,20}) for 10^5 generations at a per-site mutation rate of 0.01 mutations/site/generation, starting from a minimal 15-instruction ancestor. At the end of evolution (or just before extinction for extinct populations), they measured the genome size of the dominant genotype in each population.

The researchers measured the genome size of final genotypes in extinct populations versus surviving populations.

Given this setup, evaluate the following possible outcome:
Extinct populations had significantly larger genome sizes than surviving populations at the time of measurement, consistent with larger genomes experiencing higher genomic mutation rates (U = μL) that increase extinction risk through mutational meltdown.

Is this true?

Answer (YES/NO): NO